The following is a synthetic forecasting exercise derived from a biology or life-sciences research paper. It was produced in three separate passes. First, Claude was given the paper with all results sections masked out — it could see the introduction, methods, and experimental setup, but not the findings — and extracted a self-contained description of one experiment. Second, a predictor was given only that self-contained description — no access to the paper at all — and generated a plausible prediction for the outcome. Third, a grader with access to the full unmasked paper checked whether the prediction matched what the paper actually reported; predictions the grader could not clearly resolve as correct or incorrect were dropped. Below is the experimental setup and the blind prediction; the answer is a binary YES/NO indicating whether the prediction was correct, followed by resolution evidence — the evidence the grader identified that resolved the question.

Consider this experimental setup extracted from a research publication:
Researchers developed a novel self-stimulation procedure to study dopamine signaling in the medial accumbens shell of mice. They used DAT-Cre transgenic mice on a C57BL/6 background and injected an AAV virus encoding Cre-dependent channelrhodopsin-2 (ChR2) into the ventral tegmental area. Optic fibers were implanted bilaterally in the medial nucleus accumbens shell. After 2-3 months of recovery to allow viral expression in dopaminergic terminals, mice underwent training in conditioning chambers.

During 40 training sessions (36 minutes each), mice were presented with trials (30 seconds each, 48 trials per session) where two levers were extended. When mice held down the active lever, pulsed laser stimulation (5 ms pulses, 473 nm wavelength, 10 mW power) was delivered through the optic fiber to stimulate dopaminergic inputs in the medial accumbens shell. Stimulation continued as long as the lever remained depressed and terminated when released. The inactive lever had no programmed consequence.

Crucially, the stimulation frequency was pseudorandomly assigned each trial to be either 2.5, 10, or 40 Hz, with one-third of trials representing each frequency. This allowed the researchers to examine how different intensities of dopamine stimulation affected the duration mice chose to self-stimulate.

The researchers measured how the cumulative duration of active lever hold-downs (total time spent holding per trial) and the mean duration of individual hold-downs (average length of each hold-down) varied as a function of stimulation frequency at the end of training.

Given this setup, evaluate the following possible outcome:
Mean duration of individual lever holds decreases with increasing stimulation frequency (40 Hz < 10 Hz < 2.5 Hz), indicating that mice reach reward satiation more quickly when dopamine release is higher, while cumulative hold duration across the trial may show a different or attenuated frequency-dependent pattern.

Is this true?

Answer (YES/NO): NO